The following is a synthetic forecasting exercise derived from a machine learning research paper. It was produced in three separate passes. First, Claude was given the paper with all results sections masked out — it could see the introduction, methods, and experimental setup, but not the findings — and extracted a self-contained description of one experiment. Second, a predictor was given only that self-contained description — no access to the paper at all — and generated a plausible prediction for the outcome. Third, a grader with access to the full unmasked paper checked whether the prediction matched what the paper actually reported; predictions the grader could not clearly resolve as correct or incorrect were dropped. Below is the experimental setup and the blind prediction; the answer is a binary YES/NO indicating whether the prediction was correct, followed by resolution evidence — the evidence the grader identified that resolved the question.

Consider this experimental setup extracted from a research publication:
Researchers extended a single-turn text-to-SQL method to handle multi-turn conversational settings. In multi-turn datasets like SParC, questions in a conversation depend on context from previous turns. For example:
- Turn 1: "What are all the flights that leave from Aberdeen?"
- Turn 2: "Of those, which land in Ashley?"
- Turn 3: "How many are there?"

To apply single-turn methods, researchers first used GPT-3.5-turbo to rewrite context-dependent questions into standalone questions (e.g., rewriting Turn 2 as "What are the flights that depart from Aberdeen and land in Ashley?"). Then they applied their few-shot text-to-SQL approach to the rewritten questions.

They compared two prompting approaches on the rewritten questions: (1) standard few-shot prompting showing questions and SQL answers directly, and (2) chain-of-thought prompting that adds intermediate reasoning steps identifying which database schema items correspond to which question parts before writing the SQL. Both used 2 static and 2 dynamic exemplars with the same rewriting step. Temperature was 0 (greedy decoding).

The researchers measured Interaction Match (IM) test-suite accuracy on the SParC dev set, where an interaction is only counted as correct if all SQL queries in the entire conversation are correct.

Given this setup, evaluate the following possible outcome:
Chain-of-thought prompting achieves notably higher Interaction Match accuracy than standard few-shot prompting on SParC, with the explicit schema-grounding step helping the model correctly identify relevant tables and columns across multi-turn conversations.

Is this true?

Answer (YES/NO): NO